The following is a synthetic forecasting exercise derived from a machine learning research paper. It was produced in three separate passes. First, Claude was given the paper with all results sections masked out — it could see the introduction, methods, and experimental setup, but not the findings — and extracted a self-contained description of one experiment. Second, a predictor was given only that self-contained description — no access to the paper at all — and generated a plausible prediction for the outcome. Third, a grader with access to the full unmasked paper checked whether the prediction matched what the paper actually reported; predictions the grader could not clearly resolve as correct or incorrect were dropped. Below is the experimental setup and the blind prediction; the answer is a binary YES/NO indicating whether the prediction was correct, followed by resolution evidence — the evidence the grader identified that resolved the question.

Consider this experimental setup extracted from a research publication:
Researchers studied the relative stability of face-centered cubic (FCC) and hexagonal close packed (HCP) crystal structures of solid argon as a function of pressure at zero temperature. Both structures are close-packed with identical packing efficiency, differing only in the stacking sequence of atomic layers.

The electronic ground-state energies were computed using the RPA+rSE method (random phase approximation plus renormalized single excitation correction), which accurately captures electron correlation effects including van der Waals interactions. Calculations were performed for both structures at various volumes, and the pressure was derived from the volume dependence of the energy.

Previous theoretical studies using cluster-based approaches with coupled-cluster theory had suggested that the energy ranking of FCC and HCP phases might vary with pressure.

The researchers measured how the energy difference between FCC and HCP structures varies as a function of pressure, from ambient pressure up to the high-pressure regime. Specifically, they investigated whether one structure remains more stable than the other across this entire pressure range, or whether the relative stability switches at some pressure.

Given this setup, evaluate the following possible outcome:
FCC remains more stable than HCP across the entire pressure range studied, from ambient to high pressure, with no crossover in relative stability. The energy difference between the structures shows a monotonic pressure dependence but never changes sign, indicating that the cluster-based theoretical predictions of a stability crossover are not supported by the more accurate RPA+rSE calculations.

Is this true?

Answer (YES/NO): NO